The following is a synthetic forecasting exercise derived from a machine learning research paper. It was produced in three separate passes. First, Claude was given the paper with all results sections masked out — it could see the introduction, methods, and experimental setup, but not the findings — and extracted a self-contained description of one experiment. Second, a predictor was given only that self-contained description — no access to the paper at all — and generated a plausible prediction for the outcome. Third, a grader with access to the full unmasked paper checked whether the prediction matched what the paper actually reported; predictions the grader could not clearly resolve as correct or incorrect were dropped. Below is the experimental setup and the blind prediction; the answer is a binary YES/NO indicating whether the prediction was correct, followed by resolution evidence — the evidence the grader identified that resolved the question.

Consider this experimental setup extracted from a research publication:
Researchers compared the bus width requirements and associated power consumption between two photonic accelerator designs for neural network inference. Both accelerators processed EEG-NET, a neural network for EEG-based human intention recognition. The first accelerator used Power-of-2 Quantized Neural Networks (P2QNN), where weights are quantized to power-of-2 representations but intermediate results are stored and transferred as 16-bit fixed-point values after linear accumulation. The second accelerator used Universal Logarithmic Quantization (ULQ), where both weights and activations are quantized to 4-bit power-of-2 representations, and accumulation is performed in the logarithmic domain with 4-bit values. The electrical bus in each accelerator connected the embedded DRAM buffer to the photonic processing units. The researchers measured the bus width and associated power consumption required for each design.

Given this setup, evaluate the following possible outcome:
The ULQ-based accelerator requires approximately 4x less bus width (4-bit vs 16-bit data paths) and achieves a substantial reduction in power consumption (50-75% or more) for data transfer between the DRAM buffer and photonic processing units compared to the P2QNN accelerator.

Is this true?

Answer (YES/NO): NO